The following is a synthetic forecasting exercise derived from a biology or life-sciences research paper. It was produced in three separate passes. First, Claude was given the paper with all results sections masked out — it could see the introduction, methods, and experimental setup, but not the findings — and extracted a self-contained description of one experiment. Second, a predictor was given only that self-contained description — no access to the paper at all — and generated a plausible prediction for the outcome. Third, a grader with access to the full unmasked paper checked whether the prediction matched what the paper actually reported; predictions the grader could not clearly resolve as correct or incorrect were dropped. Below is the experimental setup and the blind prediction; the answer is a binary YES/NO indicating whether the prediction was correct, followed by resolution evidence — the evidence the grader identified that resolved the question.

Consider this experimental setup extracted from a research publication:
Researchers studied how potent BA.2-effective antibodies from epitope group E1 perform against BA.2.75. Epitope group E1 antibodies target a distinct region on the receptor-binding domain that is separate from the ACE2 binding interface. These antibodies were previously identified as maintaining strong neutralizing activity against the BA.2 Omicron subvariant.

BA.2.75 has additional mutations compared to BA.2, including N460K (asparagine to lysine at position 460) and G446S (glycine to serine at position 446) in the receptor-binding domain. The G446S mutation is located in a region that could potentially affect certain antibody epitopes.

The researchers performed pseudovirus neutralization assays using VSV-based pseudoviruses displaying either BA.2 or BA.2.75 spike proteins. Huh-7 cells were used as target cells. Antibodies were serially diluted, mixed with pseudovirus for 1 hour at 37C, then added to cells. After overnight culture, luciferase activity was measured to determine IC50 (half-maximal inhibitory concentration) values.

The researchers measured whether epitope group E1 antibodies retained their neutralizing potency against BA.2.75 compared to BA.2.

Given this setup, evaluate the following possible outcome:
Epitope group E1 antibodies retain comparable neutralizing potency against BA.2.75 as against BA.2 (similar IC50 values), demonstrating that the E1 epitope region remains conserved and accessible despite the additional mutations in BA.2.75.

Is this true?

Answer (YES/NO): NO